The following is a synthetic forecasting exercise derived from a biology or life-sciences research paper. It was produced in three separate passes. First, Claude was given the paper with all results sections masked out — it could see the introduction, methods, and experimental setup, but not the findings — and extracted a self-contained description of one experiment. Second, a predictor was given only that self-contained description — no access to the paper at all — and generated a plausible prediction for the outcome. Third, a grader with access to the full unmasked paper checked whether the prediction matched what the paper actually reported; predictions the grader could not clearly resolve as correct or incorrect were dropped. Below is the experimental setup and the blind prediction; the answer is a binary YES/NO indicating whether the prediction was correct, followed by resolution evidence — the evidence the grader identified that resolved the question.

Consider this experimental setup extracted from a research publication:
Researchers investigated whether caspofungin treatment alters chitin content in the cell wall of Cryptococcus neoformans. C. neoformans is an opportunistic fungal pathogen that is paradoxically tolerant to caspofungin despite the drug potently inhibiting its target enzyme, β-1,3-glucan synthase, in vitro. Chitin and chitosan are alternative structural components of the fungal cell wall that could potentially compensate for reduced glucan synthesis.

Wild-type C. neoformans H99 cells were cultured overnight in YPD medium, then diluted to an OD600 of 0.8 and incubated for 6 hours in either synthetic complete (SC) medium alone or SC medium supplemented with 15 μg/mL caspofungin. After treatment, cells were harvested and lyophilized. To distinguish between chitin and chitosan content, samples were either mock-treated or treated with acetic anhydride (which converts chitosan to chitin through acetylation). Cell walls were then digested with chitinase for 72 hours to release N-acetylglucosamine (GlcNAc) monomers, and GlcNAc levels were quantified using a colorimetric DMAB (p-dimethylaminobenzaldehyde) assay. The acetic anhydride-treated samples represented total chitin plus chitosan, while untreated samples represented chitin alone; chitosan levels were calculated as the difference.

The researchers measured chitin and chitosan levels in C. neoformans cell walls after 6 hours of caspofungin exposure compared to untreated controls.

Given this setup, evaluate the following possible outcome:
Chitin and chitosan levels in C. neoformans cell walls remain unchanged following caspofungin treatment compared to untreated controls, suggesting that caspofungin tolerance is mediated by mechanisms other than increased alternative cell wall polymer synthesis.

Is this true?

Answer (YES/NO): NO